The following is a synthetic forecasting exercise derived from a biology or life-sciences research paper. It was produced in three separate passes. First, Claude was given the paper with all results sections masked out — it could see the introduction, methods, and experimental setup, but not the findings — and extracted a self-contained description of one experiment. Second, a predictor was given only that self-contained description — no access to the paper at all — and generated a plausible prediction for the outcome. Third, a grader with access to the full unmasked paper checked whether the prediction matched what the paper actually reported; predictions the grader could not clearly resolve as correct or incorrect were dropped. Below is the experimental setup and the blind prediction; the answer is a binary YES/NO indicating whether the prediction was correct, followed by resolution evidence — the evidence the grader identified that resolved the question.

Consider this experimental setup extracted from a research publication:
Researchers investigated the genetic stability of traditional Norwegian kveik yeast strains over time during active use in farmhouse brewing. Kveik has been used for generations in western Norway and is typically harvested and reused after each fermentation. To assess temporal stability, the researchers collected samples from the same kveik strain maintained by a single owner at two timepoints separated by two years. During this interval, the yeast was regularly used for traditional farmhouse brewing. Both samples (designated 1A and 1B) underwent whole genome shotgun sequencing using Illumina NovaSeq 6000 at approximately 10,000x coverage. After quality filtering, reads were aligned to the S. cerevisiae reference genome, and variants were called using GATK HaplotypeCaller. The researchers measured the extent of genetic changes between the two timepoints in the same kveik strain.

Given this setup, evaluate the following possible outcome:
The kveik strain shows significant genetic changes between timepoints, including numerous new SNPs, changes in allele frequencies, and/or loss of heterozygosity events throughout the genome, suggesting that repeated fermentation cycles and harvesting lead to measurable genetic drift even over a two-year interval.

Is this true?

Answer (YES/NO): NO